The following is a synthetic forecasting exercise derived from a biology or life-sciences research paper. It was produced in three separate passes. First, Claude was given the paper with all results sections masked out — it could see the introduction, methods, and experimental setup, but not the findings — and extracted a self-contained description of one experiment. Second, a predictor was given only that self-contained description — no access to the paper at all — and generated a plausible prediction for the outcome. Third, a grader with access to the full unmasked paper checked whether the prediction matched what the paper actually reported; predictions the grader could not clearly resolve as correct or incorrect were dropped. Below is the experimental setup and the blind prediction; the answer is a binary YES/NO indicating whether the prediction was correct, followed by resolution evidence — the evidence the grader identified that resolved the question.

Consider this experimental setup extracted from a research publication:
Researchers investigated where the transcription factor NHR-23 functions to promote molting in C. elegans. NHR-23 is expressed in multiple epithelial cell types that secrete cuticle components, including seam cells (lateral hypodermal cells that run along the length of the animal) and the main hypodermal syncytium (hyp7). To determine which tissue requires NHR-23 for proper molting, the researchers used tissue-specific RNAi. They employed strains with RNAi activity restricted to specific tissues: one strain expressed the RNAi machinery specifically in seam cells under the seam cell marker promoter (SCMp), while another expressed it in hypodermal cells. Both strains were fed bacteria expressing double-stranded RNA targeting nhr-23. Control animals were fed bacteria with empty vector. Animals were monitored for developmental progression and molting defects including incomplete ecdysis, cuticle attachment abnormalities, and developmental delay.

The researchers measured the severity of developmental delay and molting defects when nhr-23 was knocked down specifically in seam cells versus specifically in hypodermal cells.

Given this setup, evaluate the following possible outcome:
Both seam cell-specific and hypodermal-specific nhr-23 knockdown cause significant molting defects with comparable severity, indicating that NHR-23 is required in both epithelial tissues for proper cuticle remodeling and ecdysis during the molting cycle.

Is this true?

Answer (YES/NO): NO